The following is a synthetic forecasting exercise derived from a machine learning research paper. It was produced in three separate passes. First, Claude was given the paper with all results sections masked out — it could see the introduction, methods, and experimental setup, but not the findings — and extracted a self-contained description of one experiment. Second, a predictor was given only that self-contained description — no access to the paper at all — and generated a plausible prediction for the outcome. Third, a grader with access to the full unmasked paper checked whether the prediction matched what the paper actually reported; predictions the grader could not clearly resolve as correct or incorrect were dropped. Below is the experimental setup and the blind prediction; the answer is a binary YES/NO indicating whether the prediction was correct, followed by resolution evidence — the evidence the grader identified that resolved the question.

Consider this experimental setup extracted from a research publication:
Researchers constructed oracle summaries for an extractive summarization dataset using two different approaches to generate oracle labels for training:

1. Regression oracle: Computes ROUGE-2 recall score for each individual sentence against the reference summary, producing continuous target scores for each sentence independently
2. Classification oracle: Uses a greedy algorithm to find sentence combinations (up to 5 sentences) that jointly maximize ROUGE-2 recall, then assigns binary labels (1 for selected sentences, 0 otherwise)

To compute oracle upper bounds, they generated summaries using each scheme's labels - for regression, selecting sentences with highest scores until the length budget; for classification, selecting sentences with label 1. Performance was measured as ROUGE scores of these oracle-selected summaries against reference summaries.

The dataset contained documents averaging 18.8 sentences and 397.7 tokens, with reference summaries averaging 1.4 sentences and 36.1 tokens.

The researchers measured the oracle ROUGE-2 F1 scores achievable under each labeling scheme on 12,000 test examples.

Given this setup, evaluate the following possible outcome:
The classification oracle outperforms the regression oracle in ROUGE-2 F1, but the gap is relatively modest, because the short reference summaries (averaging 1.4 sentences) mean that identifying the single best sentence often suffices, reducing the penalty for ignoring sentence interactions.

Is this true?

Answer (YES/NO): YES